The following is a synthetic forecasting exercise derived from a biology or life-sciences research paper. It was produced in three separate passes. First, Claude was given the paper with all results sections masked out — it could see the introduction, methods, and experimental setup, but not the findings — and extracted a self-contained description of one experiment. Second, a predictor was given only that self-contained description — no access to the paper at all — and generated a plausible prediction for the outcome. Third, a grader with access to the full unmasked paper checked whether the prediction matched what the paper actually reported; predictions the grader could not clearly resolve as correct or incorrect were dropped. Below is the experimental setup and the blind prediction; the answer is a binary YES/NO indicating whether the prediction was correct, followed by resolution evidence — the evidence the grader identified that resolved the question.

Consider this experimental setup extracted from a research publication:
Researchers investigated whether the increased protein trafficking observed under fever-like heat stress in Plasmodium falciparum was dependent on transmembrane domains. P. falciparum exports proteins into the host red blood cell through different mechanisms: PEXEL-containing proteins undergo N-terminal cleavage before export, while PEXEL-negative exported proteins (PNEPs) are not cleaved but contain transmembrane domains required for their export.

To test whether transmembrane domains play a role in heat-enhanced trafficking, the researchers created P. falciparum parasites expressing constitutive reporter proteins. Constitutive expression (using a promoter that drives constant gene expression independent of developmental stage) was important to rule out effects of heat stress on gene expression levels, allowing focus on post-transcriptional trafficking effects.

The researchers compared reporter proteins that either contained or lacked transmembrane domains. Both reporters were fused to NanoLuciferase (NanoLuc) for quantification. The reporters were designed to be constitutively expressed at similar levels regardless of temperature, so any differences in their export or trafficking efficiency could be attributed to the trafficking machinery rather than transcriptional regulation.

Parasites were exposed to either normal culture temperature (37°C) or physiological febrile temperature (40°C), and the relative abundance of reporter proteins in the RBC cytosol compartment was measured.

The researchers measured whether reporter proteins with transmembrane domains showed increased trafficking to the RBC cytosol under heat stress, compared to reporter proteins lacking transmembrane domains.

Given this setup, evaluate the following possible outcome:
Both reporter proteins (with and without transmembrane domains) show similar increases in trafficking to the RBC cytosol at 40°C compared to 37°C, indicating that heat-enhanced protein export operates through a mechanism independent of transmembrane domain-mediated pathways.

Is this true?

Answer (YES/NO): NO